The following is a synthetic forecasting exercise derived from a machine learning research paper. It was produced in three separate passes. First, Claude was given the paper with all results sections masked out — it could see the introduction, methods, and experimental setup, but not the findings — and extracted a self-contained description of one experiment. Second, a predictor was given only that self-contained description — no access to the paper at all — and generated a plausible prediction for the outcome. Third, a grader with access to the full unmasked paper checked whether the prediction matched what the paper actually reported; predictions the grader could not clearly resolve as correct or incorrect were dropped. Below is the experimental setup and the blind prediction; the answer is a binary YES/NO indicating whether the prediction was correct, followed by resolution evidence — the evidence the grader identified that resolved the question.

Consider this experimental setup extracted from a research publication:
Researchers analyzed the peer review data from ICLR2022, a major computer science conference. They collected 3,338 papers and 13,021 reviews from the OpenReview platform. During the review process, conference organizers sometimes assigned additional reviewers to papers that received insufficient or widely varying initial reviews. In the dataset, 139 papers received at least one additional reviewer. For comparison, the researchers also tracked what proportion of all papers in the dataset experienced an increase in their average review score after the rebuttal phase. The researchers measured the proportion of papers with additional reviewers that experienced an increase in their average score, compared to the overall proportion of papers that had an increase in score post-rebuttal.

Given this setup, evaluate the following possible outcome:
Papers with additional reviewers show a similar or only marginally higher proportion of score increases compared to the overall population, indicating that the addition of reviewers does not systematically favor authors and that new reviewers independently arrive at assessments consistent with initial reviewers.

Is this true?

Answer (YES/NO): NO